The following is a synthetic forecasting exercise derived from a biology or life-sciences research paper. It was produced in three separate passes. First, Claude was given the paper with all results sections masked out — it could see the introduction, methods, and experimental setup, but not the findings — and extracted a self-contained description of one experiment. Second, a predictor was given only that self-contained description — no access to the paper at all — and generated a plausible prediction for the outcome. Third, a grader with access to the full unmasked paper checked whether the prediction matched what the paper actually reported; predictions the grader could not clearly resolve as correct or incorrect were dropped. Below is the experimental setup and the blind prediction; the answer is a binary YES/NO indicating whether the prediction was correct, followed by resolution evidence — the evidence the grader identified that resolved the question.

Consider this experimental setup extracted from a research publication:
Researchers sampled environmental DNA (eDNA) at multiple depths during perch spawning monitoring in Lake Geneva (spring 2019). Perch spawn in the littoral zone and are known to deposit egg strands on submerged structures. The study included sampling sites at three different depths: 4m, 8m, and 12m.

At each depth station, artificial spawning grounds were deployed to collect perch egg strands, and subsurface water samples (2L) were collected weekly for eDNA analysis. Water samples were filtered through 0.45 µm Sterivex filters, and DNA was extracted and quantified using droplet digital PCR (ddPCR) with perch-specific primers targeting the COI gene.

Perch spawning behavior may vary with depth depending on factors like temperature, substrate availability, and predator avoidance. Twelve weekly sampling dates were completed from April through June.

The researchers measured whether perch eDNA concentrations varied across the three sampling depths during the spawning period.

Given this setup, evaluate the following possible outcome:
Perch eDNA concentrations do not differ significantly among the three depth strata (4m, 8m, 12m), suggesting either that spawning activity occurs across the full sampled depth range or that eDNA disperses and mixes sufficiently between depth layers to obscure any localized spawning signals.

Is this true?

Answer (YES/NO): NO